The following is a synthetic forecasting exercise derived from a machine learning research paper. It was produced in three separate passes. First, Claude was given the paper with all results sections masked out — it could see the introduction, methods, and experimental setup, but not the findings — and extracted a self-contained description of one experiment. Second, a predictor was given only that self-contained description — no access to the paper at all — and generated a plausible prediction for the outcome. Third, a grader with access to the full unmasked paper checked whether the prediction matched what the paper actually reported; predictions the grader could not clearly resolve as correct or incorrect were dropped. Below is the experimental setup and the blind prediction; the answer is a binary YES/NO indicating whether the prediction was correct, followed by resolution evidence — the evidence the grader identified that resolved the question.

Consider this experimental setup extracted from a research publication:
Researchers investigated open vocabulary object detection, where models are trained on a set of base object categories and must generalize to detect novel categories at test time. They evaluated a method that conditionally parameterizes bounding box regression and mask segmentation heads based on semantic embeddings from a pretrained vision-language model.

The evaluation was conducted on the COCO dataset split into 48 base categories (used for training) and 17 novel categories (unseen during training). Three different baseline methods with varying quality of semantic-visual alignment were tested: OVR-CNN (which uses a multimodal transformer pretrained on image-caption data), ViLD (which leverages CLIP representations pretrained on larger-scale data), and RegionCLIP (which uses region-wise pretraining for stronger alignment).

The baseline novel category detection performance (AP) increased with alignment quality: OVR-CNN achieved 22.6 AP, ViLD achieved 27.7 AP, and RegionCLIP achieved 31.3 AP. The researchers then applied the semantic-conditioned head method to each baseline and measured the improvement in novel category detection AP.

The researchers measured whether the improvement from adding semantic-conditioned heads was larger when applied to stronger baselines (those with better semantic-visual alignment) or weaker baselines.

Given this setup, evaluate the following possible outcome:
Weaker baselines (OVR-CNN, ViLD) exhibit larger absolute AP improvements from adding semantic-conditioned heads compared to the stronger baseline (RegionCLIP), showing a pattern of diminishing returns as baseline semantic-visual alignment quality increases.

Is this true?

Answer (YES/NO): NO